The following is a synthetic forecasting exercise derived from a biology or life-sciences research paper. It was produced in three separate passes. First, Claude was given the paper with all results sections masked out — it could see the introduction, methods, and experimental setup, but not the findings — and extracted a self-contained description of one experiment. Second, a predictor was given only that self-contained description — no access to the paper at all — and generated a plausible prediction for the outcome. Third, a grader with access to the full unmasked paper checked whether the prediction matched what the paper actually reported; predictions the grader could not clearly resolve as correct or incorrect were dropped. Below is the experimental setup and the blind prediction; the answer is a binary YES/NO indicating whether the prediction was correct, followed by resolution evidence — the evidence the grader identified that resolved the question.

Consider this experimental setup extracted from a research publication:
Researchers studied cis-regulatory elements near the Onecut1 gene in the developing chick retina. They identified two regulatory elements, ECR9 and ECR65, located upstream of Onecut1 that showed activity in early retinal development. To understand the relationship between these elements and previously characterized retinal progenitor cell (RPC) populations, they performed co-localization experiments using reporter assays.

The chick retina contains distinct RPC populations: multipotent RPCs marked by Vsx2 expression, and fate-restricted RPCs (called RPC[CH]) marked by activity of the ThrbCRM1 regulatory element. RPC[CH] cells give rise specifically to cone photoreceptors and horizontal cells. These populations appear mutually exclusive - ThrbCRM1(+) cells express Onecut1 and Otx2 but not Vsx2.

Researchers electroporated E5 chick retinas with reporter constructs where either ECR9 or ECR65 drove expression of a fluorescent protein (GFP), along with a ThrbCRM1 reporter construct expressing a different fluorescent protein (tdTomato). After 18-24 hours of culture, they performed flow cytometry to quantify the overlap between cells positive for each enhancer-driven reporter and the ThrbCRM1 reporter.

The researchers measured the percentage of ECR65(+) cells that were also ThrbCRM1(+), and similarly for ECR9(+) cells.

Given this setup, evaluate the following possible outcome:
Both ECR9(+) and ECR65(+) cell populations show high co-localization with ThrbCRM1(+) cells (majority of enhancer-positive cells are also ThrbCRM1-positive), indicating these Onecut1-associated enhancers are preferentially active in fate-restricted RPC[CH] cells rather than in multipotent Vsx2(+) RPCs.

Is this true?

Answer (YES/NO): YES